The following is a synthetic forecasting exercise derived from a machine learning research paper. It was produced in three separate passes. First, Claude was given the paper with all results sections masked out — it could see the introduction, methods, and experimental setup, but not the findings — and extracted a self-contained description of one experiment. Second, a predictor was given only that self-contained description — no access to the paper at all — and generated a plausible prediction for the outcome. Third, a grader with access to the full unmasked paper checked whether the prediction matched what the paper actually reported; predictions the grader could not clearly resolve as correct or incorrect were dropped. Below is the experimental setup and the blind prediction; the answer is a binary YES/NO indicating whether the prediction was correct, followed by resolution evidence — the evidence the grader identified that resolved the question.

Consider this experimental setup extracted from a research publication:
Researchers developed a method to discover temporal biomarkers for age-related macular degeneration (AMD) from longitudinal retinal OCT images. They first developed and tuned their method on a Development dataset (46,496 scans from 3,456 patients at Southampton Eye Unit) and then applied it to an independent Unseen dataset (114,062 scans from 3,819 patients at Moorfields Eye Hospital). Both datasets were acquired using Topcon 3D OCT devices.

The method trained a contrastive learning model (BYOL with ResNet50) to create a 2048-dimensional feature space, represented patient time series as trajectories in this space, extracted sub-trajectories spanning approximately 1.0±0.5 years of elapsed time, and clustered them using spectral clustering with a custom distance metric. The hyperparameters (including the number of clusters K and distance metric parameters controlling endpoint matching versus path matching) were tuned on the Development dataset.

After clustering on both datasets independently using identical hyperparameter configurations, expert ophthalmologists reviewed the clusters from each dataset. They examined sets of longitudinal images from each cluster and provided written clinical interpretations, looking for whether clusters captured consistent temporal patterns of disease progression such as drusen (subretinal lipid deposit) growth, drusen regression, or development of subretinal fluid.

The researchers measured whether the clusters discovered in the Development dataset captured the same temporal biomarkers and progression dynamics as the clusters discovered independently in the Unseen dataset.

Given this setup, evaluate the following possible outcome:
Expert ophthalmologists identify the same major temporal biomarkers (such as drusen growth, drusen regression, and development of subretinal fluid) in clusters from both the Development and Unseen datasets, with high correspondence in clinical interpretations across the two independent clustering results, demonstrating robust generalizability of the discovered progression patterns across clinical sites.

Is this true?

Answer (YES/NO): YES